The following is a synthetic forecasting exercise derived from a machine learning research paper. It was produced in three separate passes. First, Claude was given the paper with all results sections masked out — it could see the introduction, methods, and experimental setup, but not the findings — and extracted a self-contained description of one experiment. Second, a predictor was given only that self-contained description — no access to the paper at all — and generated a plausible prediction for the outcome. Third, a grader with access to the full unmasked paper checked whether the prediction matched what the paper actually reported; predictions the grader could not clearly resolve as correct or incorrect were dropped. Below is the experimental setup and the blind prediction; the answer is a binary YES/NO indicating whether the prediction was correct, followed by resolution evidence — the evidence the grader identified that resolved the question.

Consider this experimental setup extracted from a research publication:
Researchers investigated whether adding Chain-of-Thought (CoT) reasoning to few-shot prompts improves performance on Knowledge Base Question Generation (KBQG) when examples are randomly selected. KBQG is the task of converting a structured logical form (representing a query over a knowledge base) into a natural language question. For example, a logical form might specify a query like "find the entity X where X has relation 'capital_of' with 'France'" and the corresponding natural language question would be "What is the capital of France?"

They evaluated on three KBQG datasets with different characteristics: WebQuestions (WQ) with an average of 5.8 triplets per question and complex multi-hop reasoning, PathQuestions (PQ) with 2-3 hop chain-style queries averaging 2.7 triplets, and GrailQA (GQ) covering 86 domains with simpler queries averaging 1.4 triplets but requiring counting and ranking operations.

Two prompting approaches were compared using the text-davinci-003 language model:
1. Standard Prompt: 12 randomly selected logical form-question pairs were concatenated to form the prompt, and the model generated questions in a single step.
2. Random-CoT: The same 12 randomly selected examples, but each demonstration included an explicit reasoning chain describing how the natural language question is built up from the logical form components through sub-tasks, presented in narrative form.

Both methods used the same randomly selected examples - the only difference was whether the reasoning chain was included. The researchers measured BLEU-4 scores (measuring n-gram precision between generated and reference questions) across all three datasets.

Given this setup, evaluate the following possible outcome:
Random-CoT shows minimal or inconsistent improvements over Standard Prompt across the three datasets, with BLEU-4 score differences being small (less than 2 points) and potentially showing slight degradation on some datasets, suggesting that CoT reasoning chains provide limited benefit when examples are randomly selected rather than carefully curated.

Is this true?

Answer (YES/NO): NO